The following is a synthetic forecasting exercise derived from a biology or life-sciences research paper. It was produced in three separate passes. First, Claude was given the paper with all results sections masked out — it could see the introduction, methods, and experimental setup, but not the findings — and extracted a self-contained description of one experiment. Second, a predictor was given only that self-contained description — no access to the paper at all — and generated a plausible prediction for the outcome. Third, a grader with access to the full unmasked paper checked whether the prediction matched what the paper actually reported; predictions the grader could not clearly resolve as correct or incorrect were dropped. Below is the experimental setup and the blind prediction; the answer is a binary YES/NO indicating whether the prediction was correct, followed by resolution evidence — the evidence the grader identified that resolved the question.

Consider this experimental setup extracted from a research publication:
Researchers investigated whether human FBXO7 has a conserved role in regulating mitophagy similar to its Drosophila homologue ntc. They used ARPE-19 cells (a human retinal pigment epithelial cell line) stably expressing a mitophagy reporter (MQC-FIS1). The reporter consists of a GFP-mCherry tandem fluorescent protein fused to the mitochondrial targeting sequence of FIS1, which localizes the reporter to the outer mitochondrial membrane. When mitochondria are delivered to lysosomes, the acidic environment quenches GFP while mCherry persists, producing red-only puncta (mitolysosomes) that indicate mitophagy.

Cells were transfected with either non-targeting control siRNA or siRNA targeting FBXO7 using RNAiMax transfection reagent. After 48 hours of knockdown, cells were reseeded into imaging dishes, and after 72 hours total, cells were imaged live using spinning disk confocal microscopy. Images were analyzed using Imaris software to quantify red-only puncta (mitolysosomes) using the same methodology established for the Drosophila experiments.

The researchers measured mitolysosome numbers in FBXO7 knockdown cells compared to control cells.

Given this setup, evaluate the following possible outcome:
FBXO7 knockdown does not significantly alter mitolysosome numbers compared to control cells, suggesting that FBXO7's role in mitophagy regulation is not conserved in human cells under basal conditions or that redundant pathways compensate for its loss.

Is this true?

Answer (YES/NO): NO